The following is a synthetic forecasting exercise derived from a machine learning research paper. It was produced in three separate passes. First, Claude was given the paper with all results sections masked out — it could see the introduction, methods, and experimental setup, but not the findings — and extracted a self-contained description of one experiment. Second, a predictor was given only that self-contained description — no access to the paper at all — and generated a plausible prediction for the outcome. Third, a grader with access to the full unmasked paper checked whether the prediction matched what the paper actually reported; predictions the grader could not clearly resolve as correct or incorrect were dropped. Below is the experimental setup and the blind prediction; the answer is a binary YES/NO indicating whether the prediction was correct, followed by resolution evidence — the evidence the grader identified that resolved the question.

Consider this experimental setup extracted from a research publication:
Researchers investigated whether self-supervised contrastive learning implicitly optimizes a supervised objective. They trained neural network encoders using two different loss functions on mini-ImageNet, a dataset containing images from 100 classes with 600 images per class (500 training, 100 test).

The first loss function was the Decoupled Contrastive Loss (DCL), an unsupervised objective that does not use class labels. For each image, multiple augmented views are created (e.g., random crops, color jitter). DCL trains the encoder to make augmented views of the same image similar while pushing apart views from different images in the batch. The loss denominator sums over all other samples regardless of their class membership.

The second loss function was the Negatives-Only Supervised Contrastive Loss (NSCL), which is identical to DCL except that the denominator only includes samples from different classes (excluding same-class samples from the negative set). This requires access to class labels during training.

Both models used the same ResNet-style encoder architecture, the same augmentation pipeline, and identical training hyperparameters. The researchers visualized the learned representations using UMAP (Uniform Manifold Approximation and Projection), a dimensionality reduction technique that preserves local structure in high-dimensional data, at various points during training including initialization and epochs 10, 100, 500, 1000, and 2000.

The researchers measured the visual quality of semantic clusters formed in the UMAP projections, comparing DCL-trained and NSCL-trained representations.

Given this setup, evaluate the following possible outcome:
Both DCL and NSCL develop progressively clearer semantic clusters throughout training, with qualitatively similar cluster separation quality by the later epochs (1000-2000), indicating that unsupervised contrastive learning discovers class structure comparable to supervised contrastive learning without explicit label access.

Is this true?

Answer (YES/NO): NO